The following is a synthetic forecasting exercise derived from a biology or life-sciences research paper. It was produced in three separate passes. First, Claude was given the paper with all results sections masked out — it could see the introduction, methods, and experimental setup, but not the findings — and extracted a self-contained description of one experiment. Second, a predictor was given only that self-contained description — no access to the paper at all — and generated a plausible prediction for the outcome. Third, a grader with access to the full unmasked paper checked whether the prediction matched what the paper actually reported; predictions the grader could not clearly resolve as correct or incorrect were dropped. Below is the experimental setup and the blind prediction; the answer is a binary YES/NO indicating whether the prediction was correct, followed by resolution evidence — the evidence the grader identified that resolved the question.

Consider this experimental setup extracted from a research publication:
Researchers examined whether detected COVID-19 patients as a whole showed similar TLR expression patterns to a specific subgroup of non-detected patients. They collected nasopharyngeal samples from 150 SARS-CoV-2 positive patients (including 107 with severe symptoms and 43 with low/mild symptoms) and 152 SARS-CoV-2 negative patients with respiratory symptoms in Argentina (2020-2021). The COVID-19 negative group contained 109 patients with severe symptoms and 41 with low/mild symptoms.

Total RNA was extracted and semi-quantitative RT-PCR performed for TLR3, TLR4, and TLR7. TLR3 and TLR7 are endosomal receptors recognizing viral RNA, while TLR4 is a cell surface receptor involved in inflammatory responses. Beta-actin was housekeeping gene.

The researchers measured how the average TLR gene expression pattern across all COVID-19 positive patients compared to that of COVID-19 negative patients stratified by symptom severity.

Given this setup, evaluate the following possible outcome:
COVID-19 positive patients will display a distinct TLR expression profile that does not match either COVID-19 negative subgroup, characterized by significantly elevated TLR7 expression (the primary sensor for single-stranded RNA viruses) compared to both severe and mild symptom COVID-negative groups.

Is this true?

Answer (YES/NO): NO